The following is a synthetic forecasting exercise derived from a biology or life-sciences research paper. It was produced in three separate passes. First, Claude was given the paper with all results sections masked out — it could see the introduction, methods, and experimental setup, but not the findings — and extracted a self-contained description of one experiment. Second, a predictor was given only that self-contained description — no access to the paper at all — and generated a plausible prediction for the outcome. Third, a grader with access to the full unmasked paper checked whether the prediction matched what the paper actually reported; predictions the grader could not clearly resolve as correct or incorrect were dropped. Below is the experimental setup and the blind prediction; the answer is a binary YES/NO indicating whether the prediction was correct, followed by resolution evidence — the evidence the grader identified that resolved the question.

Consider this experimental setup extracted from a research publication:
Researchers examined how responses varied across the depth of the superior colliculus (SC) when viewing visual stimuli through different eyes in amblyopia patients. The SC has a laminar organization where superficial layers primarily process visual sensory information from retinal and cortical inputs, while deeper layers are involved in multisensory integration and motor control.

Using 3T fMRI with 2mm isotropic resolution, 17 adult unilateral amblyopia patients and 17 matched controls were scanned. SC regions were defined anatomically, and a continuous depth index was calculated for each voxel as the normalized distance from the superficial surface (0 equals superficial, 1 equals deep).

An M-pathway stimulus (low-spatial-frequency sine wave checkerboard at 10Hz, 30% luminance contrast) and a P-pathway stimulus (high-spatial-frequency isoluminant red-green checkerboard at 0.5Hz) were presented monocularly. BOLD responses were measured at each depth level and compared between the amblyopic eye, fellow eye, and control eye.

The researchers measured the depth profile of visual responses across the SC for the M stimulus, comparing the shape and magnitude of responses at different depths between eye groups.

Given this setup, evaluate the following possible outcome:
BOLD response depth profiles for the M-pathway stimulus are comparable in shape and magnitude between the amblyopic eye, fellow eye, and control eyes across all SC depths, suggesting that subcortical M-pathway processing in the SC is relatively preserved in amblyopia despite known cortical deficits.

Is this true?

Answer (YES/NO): YES